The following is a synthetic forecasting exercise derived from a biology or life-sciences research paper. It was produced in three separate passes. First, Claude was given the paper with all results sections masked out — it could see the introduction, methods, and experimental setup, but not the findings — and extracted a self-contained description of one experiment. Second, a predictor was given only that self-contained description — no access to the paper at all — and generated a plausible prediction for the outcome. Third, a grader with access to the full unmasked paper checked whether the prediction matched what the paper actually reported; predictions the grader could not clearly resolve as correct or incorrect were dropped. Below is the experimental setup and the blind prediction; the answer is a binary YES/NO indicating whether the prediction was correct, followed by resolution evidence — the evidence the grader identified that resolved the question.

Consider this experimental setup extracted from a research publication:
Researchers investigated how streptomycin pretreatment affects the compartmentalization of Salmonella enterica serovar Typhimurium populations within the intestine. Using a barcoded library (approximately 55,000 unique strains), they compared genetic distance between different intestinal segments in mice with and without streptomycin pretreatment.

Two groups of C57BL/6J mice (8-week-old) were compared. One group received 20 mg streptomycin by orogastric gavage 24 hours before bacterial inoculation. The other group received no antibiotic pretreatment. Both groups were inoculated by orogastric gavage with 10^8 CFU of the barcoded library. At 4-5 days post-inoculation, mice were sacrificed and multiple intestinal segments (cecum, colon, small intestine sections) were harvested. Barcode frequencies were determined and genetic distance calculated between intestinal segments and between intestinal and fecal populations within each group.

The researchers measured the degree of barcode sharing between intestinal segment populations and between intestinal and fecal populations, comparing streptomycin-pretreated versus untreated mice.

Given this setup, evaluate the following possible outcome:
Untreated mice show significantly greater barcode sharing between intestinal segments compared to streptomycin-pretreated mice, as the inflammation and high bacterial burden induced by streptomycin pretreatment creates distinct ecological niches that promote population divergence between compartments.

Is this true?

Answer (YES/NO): NO